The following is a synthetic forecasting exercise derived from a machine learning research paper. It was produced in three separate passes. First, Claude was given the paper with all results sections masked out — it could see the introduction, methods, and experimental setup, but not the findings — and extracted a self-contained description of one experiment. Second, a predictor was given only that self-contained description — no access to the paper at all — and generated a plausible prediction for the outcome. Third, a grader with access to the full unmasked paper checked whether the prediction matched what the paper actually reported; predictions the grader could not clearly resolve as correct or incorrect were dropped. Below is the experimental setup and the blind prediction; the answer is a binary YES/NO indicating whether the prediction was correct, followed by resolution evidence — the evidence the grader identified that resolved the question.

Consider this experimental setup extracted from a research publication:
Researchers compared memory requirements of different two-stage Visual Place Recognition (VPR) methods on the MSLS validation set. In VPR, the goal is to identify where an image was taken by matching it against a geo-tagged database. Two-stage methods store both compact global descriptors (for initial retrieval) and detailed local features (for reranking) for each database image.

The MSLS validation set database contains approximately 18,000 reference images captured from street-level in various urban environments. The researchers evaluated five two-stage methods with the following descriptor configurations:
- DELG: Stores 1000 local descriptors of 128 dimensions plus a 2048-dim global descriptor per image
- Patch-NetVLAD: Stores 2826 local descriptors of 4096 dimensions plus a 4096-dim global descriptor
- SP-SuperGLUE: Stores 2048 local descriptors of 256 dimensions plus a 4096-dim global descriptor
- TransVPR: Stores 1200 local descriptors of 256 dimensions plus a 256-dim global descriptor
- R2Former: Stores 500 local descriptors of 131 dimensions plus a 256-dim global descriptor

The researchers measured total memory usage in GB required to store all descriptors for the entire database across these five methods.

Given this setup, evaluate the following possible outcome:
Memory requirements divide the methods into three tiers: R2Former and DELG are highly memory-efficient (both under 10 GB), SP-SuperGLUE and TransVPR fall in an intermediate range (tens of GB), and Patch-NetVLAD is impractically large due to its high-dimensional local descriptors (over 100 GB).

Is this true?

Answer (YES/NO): YES